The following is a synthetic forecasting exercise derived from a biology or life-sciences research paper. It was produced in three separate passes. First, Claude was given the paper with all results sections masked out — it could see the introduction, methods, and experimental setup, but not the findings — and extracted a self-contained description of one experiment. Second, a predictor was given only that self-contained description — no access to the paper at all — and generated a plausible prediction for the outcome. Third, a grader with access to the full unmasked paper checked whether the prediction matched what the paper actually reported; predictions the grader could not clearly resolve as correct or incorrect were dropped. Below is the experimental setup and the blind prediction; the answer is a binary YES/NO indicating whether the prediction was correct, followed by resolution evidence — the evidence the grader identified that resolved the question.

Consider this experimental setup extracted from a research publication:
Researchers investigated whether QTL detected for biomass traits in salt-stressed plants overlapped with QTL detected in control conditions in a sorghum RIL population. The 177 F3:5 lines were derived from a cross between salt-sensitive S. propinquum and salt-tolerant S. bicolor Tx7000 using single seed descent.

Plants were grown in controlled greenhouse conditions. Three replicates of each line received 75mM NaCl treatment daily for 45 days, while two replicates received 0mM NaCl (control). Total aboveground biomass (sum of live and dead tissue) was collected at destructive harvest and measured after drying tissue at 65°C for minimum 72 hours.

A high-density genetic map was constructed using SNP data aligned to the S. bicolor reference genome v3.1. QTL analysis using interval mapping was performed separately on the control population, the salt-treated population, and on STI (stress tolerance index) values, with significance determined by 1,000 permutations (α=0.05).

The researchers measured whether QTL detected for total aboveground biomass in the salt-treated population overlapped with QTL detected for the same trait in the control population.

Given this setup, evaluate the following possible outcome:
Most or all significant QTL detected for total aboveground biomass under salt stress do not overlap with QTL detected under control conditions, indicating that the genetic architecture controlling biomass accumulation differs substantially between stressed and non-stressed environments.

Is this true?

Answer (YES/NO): YES